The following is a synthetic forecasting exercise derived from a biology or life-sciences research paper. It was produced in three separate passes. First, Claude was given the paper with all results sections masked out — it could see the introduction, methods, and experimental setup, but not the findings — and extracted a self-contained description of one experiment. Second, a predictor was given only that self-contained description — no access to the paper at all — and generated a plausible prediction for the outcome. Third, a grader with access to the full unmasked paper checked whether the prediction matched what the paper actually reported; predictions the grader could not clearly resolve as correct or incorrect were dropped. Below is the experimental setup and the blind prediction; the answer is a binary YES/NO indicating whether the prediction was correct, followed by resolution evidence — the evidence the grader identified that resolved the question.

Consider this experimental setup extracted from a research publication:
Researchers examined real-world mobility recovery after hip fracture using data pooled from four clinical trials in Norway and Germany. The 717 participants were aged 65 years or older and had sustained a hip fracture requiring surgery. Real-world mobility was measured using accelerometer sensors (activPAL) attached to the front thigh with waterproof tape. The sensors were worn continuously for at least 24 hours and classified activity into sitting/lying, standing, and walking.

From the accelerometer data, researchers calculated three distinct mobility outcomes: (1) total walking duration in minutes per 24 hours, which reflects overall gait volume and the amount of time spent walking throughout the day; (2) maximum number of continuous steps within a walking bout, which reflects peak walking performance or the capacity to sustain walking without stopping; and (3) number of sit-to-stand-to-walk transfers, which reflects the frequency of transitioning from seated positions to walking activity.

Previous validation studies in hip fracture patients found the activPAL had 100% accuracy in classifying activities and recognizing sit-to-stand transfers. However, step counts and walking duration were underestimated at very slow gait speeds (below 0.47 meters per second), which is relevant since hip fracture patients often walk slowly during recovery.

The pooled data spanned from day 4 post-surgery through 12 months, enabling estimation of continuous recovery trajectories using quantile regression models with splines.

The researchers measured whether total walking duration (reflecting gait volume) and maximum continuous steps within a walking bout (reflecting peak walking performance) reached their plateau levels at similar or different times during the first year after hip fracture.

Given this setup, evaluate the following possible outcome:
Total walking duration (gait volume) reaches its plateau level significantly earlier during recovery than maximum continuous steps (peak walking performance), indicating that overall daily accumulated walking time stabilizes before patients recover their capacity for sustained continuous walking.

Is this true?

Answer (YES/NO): NO